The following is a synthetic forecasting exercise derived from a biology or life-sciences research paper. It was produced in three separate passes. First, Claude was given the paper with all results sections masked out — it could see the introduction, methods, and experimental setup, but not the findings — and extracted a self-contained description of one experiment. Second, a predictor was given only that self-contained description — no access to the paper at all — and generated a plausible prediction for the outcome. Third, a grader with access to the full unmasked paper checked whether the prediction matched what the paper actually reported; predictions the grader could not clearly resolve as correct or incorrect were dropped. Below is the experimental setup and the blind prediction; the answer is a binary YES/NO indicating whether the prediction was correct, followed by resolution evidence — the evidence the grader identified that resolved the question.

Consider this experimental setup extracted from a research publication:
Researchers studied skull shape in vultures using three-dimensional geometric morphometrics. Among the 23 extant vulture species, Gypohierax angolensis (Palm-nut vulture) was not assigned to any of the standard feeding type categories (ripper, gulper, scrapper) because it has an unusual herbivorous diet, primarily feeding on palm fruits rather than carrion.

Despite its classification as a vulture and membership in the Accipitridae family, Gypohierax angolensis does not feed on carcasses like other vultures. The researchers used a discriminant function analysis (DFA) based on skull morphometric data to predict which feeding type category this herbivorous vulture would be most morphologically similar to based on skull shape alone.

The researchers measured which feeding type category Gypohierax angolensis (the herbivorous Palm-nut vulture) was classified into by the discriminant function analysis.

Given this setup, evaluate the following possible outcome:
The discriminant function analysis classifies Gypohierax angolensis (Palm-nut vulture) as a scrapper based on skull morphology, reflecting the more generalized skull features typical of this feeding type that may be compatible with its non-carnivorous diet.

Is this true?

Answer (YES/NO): YES